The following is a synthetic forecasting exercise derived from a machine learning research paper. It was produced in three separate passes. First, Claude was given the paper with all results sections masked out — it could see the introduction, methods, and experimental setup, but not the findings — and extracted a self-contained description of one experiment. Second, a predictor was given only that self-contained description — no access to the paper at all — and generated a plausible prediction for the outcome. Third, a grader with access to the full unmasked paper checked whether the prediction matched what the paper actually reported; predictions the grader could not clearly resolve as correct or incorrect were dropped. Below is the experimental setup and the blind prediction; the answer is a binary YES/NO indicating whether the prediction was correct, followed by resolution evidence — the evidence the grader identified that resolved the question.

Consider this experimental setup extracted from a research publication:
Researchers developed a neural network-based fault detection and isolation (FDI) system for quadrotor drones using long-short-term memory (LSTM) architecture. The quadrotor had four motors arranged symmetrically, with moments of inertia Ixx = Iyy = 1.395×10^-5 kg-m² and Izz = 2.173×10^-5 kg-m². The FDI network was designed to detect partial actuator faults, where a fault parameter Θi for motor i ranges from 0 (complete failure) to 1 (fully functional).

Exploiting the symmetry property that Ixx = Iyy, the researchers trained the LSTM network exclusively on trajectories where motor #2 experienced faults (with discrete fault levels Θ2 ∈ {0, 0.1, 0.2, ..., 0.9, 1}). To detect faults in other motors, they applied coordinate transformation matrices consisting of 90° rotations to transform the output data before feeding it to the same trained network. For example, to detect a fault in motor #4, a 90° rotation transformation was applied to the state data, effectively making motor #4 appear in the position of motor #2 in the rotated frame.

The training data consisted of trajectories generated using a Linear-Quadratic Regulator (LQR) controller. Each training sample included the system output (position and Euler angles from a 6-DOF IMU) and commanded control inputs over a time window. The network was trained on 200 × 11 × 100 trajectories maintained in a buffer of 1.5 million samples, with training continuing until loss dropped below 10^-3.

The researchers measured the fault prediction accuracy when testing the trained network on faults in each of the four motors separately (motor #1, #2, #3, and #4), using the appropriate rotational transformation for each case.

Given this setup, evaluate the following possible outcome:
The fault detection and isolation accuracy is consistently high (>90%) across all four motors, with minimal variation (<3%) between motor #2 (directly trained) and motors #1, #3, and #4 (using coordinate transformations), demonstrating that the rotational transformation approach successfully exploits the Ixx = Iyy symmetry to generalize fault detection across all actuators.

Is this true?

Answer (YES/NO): NO